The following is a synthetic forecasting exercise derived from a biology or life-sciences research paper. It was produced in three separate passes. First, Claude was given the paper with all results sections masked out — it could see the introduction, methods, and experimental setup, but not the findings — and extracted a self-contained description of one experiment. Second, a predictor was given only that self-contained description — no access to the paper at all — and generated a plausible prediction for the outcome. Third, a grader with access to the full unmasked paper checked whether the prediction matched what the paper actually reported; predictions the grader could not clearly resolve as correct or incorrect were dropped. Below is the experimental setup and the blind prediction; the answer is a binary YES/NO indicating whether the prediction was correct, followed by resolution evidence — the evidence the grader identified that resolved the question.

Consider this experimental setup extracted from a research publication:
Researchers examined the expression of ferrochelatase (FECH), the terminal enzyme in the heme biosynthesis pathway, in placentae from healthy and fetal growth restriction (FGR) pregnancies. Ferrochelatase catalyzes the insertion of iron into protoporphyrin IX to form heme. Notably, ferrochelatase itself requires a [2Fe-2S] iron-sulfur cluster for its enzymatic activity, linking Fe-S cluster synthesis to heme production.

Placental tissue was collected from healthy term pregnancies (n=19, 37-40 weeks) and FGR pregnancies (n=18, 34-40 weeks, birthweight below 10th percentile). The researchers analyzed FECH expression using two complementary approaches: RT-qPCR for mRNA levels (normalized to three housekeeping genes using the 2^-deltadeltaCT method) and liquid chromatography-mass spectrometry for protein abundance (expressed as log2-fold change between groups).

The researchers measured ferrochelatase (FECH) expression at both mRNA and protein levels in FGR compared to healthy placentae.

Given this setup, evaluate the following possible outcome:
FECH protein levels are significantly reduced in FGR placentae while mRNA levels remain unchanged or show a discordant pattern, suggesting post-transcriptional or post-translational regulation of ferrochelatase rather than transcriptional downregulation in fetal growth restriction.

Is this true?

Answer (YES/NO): NO